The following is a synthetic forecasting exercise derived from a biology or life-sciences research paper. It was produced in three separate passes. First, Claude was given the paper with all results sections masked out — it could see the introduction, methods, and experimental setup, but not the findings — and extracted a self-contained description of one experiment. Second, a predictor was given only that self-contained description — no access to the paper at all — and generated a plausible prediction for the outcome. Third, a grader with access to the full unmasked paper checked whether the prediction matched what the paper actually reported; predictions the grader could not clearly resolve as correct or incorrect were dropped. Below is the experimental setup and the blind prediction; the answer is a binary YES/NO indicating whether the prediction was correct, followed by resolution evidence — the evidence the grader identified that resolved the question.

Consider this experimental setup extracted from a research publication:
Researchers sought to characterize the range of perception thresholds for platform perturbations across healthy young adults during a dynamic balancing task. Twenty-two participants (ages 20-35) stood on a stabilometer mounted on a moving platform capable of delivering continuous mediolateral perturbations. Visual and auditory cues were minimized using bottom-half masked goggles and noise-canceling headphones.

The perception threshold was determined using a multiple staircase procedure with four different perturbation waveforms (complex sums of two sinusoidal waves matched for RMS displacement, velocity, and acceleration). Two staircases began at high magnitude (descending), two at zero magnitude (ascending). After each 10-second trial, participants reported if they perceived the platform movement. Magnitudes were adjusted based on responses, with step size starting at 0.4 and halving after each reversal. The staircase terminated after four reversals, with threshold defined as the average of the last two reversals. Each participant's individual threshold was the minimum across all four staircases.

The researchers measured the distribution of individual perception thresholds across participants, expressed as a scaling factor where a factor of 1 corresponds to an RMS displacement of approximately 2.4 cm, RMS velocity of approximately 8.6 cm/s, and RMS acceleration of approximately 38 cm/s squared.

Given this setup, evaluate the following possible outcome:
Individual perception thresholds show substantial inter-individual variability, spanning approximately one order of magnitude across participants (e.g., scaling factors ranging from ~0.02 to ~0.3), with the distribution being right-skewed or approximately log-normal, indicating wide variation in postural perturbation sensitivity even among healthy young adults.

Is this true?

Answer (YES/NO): NO